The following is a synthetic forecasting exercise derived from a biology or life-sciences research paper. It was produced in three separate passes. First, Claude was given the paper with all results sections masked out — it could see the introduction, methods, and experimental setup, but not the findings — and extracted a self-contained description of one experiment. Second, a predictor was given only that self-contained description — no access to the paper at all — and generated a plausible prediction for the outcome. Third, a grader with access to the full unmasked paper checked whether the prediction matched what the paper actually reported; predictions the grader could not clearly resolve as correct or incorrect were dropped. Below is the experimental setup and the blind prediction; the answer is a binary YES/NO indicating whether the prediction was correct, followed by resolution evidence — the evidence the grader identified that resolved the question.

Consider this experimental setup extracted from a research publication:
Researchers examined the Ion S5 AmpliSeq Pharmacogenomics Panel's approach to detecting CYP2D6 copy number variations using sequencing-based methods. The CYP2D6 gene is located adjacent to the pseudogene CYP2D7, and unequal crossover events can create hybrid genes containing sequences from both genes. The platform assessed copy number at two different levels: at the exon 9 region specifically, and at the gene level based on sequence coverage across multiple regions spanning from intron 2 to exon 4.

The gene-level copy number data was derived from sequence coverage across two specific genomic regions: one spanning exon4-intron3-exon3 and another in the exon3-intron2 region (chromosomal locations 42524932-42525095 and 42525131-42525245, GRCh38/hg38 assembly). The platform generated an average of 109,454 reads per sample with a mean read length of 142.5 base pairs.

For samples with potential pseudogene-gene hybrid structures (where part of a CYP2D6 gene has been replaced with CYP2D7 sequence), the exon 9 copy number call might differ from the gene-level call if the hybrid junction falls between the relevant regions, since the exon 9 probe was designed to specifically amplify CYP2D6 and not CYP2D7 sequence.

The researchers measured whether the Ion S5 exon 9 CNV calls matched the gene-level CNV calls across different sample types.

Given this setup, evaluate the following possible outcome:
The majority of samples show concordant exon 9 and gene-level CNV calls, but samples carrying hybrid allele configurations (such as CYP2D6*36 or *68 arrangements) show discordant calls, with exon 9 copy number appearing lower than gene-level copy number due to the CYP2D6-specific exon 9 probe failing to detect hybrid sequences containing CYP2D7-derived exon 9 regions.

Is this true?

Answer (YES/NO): NO